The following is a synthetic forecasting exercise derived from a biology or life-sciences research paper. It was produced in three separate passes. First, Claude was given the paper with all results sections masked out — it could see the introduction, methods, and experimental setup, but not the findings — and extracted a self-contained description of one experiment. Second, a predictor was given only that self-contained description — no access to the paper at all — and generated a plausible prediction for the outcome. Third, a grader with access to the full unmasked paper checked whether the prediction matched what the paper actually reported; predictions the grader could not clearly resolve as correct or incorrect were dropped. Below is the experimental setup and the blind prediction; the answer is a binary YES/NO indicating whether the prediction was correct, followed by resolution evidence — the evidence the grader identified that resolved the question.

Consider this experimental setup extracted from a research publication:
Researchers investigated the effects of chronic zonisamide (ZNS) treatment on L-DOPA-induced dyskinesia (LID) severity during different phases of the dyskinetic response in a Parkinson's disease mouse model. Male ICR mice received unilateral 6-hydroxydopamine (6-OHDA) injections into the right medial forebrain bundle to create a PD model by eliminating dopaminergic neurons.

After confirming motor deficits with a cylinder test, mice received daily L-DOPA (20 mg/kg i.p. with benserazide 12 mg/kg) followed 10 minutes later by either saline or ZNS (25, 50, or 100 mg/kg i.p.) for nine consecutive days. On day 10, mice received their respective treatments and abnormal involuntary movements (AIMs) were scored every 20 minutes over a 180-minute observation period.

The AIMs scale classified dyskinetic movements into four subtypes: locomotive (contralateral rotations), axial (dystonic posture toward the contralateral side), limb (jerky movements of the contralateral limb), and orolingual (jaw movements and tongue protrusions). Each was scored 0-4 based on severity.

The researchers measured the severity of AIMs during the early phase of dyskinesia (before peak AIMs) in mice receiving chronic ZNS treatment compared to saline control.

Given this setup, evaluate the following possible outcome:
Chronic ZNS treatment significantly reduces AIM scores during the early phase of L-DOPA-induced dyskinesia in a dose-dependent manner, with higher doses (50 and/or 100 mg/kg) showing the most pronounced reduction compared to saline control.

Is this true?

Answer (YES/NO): NO